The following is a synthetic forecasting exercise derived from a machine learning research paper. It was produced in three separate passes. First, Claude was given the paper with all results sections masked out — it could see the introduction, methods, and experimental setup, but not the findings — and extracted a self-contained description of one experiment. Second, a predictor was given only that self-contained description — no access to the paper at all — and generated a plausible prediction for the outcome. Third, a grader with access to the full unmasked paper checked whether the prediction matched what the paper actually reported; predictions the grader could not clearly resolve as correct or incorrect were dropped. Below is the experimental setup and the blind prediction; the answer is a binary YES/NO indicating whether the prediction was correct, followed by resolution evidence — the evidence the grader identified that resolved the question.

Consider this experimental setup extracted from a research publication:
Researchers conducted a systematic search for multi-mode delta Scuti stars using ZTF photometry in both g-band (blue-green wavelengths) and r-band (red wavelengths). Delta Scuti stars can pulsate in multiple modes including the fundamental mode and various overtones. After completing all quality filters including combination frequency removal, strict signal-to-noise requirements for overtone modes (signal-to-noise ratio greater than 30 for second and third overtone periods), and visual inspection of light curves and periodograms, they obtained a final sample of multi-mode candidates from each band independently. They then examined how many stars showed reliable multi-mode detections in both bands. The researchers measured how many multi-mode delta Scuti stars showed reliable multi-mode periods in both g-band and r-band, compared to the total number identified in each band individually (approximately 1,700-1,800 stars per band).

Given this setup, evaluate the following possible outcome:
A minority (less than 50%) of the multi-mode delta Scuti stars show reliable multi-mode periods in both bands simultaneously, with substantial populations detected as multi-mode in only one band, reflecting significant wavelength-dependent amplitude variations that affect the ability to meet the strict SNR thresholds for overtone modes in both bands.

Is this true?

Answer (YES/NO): NO